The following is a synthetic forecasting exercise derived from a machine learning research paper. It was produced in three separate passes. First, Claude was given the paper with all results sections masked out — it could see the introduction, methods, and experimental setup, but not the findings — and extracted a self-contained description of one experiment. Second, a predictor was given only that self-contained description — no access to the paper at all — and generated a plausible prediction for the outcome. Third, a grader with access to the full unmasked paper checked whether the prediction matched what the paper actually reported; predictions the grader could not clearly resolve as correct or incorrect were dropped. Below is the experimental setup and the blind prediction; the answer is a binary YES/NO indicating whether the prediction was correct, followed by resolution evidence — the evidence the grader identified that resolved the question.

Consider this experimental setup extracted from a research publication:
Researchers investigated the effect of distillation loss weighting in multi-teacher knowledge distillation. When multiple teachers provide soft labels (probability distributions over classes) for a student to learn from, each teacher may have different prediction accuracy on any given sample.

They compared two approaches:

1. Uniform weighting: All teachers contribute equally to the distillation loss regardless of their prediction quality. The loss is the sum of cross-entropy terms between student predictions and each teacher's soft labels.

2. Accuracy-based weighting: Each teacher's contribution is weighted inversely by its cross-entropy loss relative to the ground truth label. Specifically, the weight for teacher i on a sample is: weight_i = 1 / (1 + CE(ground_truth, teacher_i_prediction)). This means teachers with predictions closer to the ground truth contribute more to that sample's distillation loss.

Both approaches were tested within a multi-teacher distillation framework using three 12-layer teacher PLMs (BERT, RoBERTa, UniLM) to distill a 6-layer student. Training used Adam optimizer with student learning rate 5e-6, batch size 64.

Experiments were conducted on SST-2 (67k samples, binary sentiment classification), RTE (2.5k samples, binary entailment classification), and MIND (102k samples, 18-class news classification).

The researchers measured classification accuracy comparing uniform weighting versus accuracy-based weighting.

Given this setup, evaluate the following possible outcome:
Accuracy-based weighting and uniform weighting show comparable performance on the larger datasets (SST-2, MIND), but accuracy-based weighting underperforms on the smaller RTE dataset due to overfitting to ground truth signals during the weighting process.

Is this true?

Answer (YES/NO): NO